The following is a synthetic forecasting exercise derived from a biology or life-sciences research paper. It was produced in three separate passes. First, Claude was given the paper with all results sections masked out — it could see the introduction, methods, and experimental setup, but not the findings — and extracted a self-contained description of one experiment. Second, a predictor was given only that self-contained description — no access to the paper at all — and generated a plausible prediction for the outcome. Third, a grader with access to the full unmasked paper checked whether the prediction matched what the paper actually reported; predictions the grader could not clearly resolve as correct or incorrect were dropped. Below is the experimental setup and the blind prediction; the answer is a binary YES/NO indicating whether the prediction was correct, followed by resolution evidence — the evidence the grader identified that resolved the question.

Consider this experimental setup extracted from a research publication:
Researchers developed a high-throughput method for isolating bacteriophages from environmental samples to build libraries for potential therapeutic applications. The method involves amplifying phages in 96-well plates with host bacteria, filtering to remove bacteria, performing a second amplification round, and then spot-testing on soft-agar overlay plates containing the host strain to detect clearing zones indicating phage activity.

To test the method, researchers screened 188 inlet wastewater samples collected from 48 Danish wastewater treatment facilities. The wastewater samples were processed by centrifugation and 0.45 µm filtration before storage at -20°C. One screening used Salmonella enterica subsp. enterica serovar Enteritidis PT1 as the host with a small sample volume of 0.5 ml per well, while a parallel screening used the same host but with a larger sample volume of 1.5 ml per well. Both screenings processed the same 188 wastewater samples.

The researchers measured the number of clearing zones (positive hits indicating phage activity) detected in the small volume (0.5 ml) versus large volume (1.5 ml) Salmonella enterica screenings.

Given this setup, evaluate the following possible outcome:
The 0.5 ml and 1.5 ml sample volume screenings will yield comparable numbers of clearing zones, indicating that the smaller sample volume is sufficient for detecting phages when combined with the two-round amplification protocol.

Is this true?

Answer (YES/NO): YES